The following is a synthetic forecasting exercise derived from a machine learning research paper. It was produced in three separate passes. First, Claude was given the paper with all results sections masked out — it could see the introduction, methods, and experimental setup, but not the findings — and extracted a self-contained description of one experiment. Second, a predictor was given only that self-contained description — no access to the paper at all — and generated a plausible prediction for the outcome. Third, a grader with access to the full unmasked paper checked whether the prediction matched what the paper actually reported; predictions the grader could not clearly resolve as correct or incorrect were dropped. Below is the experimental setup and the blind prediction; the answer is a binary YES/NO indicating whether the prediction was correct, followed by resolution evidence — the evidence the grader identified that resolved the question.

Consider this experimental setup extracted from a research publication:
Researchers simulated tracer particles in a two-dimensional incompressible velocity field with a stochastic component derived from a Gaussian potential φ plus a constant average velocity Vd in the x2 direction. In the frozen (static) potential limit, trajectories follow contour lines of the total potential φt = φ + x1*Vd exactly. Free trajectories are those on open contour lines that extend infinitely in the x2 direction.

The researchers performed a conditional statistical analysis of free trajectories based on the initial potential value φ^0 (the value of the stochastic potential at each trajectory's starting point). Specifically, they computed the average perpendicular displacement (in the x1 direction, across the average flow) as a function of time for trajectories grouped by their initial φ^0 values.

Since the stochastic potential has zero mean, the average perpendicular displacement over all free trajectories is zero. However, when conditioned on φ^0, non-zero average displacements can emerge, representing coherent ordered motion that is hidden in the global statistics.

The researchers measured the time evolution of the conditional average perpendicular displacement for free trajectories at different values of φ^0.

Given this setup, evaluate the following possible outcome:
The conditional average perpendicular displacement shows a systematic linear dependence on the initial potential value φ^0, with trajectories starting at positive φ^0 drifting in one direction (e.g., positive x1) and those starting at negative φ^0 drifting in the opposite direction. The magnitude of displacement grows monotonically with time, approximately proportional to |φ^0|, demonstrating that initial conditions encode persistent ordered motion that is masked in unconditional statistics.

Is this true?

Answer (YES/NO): NO